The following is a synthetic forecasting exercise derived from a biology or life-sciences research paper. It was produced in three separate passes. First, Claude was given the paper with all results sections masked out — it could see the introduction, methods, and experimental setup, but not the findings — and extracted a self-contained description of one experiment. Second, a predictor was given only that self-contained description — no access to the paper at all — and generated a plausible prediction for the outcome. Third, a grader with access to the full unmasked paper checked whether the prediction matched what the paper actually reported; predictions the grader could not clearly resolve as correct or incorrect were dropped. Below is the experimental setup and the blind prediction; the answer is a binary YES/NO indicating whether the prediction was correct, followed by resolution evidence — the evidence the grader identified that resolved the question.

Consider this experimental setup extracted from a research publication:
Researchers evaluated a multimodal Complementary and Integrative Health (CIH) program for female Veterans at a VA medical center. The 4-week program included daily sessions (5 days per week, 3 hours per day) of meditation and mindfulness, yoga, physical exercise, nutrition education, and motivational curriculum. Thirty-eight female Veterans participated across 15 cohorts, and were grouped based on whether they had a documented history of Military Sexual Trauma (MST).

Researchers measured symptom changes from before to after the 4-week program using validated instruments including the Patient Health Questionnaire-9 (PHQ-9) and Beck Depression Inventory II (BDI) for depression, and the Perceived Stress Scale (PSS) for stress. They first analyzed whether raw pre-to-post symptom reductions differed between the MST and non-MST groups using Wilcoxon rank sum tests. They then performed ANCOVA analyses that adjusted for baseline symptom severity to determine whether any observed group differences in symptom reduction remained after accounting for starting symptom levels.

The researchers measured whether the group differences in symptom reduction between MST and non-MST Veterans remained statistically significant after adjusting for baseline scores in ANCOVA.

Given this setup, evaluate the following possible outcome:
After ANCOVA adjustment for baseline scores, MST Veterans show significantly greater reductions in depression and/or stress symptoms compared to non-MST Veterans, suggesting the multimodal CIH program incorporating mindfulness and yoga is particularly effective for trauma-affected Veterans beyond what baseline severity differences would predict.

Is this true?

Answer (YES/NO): NO